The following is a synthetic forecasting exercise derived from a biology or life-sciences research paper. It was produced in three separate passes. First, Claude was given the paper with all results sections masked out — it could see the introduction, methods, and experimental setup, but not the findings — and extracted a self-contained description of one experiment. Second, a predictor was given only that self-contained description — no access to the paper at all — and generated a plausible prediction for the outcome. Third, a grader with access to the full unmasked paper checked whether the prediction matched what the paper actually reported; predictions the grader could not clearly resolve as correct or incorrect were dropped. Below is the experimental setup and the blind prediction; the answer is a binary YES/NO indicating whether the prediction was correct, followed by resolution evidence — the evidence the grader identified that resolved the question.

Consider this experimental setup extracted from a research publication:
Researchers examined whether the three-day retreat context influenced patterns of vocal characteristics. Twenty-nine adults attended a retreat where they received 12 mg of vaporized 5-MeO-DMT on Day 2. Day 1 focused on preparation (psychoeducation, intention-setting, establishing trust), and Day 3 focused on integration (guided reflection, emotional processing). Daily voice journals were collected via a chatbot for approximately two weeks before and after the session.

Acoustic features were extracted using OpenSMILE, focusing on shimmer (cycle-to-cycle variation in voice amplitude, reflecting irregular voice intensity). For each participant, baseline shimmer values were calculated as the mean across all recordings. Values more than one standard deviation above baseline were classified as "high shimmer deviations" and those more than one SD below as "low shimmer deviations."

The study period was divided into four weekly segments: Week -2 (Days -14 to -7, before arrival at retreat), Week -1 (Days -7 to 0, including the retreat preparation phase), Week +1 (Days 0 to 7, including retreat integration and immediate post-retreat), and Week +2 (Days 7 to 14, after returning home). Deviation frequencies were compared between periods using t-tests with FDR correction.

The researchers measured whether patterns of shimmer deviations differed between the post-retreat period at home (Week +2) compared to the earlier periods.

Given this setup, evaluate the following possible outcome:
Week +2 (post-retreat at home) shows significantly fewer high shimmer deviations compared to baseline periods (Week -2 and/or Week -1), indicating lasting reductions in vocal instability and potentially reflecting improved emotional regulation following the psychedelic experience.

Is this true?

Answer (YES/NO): NO